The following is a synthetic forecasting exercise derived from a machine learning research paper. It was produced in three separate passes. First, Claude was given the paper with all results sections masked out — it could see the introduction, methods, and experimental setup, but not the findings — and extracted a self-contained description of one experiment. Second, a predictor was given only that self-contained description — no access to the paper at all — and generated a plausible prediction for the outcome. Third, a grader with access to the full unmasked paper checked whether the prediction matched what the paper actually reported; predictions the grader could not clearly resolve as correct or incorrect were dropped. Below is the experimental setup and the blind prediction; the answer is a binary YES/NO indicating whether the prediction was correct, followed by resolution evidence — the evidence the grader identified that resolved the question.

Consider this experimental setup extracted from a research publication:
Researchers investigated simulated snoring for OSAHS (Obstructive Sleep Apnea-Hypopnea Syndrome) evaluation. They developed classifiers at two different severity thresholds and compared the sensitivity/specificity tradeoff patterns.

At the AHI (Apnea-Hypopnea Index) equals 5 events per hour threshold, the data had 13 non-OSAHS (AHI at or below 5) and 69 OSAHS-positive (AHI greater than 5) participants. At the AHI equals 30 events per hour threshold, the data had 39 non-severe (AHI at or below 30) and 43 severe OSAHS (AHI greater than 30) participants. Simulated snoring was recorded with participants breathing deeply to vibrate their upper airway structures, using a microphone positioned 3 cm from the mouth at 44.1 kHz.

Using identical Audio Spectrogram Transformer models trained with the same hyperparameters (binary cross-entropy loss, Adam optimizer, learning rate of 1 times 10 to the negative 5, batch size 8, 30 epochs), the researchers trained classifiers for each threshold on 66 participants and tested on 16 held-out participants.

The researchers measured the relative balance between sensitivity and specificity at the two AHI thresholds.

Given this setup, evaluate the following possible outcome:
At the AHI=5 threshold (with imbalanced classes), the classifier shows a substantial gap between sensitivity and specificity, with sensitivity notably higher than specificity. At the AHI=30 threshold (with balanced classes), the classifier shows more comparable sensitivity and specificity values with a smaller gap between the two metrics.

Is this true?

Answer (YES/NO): YES